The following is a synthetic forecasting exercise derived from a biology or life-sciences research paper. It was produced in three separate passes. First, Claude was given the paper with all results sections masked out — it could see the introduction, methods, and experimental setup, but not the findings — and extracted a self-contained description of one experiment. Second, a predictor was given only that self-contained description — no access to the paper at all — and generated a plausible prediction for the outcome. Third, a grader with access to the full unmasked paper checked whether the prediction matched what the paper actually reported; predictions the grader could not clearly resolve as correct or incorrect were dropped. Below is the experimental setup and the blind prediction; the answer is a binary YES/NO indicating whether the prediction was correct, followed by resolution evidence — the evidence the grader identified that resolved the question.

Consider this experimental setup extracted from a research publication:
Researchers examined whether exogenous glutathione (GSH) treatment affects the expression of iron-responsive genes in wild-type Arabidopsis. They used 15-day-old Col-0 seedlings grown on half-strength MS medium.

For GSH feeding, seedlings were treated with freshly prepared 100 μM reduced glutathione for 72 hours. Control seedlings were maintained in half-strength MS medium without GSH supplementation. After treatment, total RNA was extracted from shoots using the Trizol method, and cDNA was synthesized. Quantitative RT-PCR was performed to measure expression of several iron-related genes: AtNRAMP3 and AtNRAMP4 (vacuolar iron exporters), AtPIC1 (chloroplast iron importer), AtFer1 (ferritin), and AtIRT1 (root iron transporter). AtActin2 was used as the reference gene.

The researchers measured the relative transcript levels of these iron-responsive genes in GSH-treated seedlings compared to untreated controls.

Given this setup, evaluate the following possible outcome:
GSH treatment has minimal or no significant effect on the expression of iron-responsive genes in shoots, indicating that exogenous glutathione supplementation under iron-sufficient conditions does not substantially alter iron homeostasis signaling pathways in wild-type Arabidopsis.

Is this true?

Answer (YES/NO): NO